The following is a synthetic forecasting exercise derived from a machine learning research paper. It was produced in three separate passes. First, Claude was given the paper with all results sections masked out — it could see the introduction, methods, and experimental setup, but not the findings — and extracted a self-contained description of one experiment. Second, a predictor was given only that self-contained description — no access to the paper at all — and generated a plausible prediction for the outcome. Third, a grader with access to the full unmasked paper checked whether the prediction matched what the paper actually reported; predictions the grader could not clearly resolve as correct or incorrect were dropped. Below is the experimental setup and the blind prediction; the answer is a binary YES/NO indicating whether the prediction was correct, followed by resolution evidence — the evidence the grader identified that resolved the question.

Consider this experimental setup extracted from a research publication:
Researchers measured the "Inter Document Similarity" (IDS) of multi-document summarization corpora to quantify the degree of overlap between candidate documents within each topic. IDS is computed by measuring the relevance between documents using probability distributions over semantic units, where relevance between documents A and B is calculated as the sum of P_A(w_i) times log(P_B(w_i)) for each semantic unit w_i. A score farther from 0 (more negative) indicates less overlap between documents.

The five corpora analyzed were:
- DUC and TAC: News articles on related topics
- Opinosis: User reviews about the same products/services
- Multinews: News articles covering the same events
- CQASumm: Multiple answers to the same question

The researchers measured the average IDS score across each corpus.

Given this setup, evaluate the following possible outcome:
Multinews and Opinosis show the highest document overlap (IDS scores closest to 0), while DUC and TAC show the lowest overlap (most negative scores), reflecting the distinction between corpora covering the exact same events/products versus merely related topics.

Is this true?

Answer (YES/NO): NO